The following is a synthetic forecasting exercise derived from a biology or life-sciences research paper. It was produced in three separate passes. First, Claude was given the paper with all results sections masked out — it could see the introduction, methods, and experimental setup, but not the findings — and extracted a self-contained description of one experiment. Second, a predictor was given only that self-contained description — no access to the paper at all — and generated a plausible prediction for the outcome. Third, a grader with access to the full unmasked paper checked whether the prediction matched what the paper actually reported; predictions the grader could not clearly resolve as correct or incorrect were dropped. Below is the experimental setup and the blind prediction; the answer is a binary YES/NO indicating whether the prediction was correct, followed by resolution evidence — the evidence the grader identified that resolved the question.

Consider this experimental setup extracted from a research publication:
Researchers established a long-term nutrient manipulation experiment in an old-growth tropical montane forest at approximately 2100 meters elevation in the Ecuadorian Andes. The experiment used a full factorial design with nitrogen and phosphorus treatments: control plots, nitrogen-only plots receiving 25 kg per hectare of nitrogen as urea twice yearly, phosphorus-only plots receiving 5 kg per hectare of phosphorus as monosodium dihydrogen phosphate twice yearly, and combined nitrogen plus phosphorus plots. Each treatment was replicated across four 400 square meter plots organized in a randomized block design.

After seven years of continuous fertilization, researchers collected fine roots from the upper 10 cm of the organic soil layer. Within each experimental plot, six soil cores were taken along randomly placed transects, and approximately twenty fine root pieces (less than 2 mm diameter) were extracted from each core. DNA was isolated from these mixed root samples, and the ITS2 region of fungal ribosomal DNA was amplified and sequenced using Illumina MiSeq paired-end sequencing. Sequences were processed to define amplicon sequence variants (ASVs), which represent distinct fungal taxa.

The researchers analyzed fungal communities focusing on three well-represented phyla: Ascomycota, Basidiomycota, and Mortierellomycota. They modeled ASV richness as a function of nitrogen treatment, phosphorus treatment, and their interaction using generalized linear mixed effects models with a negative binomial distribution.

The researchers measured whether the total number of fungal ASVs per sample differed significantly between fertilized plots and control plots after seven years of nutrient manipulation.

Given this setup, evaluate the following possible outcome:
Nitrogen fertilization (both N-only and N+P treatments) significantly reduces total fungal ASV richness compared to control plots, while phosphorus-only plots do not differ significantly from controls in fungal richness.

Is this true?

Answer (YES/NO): NO